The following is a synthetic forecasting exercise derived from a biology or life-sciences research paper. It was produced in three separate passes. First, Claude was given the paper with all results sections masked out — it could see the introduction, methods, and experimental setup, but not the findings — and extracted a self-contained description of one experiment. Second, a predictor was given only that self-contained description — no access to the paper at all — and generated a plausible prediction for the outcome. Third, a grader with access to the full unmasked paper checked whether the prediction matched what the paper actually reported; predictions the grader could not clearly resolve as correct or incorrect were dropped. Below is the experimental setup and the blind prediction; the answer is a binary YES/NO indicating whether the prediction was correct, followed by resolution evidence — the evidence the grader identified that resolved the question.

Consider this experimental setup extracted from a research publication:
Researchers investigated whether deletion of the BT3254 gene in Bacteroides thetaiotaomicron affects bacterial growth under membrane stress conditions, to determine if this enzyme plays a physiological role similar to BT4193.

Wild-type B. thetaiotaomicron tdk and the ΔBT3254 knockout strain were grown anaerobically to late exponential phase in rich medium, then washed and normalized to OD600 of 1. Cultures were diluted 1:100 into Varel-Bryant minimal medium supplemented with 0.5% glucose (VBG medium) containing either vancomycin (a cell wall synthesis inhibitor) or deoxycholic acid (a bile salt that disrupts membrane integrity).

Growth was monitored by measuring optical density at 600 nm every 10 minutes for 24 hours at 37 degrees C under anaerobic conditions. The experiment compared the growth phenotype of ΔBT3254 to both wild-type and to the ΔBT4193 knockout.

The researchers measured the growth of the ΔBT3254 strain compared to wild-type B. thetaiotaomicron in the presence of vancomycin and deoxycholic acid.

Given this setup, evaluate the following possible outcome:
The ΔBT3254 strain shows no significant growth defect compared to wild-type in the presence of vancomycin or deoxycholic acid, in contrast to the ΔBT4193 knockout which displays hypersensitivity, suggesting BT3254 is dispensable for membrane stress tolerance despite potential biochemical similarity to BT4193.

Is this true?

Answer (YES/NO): YES